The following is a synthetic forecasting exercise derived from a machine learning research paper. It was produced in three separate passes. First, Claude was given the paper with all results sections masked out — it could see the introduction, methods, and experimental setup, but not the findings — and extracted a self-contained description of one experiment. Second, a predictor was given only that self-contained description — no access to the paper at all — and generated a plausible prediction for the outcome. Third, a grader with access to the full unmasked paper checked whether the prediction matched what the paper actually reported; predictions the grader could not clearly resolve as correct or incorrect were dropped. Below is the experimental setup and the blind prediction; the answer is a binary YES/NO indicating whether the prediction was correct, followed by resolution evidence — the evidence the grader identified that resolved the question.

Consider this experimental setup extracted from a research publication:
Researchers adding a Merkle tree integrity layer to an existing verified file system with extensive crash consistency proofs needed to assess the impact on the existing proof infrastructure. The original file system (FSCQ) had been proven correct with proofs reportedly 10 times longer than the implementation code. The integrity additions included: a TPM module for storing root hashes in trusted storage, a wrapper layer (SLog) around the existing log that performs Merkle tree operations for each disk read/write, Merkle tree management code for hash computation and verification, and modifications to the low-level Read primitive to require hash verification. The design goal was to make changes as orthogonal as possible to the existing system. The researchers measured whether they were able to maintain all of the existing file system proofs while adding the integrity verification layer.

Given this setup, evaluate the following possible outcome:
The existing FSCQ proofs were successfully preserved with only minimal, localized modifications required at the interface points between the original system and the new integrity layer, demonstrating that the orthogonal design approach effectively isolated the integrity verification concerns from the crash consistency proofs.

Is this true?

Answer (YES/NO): YES